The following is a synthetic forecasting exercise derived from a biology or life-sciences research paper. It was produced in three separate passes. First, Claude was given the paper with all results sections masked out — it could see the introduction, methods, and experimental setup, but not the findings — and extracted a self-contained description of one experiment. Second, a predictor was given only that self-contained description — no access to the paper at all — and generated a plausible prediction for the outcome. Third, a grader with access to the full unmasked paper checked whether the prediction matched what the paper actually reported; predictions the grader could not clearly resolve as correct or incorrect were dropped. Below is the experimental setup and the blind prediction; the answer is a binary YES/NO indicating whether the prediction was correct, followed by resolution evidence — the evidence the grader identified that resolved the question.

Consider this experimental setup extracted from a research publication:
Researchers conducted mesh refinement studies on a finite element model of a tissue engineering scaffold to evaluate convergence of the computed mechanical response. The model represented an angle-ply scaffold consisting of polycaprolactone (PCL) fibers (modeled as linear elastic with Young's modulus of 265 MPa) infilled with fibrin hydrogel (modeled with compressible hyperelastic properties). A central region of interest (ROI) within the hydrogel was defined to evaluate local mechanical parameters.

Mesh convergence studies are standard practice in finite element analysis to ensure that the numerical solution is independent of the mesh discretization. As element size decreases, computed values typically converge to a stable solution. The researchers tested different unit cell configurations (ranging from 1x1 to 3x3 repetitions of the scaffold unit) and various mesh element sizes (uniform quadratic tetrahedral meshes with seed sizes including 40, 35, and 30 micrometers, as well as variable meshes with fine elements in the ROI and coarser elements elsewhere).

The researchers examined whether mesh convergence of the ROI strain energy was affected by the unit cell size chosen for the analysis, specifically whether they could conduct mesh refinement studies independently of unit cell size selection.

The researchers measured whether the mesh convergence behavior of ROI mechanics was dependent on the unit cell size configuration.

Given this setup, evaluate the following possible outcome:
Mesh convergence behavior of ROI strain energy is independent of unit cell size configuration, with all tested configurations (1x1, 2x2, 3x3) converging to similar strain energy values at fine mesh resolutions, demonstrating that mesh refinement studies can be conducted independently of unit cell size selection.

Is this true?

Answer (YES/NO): NO